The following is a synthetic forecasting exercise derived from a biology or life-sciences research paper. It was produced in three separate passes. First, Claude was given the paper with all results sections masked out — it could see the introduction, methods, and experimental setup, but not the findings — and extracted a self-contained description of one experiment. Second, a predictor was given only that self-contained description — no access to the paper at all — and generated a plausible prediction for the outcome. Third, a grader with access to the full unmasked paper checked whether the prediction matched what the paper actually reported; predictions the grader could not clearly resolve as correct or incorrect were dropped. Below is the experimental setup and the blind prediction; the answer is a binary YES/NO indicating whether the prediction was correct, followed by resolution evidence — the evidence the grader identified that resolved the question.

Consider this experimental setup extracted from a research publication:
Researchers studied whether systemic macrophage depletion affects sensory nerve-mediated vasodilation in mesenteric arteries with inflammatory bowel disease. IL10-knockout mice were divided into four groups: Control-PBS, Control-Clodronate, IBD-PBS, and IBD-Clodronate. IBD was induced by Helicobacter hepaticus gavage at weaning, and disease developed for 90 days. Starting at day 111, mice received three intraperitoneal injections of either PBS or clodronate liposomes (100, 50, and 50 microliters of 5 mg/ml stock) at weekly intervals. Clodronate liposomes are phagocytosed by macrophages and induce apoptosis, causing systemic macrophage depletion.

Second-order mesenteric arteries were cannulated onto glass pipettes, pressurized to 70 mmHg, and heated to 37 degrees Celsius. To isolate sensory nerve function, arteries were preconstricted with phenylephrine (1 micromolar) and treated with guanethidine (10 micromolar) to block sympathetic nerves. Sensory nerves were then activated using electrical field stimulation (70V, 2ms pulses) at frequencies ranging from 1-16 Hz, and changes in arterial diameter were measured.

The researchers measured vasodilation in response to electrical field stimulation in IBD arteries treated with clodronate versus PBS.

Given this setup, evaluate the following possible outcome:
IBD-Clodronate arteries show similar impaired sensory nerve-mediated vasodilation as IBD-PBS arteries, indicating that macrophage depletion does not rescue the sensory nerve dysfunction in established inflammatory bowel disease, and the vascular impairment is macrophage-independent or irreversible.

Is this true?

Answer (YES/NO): NO